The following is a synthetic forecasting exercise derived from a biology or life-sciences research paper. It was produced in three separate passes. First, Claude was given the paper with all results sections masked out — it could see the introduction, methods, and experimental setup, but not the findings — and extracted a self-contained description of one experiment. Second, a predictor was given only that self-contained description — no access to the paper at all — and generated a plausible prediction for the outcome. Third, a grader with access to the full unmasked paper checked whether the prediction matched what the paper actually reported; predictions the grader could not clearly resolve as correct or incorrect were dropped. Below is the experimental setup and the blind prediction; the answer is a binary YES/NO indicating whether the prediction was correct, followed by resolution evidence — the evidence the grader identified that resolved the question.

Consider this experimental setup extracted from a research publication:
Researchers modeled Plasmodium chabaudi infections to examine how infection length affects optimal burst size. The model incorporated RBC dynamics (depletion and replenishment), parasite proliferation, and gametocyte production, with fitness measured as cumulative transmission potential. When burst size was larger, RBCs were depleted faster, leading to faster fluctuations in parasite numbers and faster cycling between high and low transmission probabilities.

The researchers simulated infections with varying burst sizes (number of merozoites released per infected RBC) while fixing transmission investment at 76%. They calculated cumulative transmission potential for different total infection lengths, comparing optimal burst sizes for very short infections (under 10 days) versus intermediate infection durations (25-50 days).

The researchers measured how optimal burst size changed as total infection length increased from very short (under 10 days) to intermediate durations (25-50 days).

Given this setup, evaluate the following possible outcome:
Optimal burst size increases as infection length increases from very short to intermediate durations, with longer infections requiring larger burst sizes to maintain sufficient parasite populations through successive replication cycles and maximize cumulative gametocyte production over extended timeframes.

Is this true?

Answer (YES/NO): NO